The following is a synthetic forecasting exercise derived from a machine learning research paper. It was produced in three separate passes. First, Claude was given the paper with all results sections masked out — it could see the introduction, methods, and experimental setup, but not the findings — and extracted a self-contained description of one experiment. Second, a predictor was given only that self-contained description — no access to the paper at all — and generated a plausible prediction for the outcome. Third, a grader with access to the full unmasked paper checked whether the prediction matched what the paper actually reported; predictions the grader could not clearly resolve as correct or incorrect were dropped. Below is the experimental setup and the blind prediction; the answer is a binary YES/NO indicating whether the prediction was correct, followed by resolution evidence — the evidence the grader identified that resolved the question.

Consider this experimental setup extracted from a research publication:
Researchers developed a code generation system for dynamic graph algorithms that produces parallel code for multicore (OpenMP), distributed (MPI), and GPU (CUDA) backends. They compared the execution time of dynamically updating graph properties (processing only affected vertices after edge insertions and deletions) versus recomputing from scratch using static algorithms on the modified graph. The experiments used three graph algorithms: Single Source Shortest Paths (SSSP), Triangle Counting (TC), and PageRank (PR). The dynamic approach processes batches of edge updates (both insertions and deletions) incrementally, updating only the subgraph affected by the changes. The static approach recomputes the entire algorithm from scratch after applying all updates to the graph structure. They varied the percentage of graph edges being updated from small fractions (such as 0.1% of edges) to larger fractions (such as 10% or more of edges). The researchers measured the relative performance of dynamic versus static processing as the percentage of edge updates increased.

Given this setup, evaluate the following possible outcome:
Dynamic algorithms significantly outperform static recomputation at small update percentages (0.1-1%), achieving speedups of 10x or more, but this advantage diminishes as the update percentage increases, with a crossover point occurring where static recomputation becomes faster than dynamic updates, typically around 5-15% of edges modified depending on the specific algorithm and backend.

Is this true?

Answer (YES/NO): NO